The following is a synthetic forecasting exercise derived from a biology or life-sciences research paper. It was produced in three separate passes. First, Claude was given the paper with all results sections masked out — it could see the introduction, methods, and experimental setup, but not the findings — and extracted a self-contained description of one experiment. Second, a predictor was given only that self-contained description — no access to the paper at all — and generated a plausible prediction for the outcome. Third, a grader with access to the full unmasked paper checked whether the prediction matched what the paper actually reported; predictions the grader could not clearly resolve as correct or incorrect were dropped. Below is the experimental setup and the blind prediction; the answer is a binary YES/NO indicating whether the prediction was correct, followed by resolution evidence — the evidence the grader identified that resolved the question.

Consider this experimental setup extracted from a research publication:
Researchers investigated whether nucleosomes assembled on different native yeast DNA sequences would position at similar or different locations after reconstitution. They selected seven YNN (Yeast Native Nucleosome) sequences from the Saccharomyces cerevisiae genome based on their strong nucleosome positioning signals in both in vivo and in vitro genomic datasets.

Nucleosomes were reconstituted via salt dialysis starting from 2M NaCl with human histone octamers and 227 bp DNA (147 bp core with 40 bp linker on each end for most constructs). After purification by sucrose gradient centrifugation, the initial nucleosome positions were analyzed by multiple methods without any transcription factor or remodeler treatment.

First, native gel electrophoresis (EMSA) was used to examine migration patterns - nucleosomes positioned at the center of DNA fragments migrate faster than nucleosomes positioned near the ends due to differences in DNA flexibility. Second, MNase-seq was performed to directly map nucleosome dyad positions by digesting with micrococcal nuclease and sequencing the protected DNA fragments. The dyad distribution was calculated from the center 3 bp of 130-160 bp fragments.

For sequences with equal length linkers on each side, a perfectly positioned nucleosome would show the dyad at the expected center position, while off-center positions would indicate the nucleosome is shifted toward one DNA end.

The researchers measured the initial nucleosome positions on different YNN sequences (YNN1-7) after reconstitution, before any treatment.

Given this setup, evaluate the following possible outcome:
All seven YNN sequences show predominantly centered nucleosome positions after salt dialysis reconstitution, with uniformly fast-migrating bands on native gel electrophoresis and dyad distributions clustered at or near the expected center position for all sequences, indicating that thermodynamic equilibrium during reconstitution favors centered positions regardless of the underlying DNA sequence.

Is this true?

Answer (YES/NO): NO